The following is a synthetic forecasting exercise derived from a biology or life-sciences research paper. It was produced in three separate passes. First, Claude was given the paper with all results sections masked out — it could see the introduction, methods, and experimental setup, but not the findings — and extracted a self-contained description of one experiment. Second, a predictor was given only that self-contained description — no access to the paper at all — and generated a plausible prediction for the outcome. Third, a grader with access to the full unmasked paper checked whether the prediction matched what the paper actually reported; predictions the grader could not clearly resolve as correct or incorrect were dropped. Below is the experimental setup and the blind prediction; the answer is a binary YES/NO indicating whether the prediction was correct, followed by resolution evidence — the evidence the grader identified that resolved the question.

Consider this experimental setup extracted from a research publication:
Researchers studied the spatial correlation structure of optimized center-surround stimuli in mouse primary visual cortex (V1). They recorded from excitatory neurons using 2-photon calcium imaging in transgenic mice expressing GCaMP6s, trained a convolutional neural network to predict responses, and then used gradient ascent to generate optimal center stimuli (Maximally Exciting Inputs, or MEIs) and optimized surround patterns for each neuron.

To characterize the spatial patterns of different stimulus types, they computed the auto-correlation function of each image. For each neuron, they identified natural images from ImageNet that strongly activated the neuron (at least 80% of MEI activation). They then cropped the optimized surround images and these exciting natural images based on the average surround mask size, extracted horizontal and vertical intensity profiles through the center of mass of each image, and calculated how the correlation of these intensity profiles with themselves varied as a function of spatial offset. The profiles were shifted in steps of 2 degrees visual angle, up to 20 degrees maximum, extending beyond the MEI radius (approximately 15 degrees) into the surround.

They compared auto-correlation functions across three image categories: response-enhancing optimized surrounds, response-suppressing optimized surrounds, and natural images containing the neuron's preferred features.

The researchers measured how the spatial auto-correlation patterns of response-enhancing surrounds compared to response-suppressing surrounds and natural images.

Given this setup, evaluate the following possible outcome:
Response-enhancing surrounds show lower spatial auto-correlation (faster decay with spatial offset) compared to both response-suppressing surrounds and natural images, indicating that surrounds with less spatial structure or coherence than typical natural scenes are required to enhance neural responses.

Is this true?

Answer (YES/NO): NO